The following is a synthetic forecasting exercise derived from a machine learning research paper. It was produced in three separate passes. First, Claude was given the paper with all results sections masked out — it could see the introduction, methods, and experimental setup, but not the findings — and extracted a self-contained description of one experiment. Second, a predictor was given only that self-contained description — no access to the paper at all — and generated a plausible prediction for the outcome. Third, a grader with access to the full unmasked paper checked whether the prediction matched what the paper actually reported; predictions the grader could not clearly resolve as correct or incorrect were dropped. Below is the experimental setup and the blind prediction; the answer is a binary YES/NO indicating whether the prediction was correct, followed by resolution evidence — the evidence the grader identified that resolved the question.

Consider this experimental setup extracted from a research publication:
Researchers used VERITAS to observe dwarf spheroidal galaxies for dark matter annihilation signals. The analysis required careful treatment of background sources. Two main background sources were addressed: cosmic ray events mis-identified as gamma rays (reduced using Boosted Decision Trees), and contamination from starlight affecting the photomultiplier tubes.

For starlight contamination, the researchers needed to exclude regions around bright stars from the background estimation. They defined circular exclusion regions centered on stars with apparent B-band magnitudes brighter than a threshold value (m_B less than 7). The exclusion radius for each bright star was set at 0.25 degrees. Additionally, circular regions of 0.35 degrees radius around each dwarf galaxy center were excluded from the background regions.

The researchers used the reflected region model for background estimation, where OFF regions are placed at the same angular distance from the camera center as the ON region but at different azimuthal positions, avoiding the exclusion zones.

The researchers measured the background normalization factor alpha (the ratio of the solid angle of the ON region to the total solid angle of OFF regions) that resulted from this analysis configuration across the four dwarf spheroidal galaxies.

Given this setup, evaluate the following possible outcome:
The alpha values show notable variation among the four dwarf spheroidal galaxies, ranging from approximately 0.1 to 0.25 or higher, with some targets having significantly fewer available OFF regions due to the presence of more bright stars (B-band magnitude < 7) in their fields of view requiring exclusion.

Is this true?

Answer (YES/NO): NO